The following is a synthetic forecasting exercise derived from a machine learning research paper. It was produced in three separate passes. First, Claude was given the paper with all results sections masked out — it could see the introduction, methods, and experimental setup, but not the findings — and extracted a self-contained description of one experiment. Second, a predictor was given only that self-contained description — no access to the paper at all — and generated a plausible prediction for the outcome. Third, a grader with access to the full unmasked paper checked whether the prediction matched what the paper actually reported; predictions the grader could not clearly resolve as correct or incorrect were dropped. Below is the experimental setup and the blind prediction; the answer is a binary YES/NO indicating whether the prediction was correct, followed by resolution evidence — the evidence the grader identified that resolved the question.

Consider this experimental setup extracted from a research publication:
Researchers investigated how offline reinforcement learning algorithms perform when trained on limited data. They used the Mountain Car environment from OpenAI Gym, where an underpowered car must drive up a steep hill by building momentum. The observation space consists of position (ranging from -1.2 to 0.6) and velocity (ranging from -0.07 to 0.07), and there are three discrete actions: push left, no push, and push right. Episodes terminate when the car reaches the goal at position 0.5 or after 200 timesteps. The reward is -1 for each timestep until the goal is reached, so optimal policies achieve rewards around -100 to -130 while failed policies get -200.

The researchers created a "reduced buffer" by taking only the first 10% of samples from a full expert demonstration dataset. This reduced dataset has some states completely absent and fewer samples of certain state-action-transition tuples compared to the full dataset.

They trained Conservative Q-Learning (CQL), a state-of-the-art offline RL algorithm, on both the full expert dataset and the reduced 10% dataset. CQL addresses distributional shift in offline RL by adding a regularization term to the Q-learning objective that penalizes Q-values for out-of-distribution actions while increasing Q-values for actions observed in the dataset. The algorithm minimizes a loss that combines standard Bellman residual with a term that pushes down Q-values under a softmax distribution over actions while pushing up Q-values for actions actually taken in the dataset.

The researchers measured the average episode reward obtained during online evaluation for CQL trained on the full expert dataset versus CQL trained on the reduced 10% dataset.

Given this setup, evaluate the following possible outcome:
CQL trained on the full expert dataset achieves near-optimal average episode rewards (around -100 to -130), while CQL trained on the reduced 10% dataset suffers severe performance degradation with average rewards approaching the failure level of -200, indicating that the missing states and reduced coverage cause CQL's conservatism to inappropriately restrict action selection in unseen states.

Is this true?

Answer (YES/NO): NO